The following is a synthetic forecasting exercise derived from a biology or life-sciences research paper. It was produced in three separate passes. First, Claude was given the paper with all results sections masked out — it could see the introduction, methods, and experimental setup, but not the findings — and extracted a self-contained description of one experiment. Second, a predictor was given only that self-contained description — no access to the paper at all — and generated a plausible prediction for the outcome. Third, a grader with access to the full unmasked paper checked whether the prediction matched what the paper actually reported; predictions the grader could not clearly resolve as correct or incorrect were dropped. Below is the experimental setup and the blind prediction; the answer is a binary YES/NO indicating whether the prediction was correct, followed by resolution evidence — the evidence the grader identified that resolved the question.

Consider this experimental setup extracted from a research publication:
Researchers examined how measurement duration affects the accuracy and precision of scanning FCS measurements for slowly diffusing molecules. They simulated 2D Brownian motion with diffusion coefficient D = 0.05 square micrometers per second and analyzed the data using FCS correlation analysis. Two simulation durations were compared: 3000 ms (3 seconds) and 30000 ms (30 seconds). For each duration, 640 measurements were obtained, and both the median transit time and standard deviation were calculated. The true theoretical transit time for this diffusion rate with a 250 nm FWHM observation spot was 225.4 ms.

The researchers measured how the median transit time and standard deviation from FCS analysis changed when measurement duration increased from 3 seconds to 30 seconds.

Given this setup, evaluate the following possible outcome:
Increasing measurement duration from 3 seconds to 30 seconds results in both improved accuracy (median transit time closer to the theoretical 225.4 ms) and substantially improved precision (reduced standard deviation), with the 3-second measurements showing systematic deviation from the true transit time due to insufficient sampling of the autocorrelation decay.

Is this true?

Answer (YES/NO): YES